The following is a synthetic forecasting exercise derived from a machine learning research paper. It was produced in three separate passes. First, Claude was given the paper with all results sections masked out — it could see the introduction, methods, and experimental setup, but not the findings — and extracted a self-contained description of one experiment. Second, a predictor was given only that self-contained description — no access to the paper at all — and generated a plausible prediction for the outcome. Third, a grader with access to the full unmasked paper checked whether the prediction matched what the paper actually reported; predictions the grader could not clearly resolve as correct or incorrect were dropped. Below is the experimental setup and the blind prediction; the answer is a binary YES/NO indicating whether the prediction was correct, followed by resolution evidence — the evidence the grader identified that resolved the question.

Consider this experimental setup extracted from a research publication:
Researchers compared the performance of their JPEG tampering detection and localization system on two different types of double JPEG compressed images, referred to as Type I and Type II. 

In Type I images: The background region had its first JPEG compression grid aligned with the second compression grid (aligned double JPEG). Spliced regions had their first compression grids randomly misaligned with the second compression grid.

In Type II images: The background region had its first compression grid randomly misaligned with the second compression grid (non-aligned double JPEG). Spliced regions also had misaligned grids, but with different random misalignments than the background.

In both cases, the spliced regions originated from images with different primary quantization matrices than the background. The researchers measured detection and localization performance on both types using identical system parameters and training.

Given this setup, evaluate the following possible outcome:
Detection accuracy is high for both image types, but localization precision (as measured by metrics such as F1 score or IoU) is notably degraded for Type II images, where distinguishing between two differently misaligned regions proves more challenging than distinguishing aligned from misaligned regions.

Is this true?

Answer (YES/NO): NO